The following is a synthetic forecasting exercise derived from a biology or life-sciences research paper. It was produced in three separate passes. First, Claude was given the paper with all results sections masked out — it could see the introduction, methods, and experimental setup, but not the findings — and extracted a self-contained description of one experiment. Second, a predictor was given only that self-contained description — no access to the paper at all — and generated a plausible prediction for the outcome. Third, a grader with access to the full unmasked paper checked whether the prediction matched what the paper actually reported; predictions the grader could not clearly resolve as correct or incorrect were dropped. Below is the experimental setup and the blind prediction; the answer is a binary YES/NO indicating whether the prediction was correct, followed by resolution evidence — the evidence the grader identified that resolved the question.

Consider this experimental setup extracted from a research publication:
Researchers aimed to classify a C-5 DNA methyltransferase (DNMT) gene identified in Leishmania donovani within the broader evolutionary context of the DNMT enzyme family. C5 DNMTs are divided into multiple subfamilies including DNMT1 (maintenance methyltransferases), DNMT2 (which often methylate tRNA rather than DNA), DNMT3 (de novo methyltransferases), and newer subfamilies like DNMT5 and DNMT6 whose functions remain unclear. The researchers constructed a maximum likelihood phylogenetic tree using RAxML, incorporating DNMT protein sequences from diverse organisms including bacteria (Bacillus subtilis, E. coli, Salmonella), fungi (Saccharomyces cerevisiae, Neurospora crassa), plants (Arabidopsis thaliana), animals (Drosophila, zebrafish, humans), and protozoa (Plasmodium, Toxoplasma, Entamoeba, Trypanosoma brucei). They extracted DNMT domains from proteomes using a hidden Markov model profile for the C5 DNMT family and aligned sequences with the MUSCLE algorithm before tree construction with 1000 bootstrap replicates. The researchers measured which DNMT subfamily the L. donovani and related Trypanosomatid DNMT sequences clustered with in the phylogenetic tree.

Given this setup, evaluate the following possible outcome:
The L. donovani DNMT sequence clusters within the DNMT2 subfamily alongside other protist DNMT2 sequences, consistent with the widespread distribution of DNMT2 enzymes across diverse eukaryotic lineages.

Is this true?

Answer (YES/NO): NO